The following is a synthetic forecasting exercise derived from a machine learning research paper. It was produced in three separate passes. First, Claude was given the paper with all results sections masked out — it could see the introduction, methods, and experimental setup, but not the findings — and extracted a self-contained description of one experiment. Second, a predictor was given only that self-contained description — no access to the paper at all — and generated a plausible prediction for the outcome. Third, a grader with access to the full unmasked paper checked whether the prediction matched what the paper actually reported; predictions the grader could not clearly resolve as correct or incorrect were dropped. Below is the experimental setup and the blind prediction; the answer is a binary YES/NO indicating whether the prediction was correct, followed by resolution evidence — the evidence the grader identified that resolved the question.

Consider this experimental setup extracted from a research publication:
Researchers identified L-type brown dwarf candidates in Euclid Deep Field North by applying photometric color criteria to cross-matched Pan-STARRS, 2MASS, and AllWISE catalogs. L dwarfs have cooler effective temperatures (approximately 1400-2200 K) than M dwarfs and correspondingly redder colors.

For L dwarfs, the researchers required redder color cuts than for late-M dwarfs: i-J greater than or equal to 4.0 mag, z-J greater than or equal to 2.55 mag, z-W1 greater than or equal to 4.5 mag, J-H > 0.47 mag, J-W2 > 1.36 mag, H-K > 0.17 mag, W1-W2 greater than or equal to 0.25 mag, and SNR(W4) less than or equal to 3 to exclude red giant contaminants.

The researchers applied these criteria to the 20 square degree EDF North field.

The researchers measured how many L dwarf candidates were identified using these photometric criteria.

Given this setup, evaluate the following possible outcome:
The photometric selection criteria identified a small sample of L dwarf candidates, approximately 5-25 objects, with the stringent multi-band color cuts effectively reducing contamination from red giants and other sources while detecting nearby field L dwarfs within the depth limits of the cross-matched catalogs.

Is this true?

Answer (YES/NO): NO